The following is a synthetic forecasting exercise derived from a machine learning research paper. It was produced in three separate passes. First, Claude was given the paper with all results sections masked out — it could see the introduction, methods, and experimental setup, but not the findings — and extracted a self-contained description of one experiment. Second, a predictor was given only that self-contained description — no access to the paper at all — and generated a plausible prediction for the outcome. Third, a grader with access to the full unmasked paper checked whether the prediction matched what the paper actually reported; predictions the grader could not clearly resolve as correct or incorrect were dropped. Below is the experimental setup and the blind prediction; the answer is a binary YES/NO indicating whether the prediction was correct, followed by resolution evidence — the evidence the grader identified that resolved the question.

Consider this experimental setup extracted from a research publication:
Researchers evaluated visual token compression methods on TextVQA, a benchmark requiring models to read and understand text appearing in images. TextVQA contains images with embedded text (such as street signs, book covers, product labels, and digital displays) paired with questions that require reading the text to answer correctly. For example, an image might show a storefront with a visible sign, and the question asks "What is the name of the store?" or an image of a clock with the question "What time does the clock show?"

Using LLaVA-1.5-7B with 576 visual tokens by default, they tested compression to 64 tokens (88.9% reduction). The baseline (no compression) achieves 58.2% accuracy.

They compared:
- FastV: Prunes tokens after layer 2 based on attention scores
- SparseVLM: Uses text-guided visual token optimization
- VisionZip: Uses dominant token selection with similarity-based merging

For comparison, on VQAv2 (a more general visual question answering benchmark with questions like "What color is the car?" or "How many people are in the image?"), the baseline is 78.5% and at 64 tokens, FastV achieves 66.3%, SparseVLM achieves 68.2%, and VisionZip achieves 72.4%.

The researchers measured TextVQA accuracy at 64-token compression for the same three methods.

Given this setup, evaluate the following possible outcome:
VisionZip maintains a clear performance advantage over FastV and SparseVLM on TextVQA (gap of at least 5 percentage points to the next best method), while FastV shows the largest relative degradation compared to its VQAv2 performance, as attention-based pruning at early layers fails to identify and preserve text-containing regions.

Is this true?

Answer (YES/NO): NO